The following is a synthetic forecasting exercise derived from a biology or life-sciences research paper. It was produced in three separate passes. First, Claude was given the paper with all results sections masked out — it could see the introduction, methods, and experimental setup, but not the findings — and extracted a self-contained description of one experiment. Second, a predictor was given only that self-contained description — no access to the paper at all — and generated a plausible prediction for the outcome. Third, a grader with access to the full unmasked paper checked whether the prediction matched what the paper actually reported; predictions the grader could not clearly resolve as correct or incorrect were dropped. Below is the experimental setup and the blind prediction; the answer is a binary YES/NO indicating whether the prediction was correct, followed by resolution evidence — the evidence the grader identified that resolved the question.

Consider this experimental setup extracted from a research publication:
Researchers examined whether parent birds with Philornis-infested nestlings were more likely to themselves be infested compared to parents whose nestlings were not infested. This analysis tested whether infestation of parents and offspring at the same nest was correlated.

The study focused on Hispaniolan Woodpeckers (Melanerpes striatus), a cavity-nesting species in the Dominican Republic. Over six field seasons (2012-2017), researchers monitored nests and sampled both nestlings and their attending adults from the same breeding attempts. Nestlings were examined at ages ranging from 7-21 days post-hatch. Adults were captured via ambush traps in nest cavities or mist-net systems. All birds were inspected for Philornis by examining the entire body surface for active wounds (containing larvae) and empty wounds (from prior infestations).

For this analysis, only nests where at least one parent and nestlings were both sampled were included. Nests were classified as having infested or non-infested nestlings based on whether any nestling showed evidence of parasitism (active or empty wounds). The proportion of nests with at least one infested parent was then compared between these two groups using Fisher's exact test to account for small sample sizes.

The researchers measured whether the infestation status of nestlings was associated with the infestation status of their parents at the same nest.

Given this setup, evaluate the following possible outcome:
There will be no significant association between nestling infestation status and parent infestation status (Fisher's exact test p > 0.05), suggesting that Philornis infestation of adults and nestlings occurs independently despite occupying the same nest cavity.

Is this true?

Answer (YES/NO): NO